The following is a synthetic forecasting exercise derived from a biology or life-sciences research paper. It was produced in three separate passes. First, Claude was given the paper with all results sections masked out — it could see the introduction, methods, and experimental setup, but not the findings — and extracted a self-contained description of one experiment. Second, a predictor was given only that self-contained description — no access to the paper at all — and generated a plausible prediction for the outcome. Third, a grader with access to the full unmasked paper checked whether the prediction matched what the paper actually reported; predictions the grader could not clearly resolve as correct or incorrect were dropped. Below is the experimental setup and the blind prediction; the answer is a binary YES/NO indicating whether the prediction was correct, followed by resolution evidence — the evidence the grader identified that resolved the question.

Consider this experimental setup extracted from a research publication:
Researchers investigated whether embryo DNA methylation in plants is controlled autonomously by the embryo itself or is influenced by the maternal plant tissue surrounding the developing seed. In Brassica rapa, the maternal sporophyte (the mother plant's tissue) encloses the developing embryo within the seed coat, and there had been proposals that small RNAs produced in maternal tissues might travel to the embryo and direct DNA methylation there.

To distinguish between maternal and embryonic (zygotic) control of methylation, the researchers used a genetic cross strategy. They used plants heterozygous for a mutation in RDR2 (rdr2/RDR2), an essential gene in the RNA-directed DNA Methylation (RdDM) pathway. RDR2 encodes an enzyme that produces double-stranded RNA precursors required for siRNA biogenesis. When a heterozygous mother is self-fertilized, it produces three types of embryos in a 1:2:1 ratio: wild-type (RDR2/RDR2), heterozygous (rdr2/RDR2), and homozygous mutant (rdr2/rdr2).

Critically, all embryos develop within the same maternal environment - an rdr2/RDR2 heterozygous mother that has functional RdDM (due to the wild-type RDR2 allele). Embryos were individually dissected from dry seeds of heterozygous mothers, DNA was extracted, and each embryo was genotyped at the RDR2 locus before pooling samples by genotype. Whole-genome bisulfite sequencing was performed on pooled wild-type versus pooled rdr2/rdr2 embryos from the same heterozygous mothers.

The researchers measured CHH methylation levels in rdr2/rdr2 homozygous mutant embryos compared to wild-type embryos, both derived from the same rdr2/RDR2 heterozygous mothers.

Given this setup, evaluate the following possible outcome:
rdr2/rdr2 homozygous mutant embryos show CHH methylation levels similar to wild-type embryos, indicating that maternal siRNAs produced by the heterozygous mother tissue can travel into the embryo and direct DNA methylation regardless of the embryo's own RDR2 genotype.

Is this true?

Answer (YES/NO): NO